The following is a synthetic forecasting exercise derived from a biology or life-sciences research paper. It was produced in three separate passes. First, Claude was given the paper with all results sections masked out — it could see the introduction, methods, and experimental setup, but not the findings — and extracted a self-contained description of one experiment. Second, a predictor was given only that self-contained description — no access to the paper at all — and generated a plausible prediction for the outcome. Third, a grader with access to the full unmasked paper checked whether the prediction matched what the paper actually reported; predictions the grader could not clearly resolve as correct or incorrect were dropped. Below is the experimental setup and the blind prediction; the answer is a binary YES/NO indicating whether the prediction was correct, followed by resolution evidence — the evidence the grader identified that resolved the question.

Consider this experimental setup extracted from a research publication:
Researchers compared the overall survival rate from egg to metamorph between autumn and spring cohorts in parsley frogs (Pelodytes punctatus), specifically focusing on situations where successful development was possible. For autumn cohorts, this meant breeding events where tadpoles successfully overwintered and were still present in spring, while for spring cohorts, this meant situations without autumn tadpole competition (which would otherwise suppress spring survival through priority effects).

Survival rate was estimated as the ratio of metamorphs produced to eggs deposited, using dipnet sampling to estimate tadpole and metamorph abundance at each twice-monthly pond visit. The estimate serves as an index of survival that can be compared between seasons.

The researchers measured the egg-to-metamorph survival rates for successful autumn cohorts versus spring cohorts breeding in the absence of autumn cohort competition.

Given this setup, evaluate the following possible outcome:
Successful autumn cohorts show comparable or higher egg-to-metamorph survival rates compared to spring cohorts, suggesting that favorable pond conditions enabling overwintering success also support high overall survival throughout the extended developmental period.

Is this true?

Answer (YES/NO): YES